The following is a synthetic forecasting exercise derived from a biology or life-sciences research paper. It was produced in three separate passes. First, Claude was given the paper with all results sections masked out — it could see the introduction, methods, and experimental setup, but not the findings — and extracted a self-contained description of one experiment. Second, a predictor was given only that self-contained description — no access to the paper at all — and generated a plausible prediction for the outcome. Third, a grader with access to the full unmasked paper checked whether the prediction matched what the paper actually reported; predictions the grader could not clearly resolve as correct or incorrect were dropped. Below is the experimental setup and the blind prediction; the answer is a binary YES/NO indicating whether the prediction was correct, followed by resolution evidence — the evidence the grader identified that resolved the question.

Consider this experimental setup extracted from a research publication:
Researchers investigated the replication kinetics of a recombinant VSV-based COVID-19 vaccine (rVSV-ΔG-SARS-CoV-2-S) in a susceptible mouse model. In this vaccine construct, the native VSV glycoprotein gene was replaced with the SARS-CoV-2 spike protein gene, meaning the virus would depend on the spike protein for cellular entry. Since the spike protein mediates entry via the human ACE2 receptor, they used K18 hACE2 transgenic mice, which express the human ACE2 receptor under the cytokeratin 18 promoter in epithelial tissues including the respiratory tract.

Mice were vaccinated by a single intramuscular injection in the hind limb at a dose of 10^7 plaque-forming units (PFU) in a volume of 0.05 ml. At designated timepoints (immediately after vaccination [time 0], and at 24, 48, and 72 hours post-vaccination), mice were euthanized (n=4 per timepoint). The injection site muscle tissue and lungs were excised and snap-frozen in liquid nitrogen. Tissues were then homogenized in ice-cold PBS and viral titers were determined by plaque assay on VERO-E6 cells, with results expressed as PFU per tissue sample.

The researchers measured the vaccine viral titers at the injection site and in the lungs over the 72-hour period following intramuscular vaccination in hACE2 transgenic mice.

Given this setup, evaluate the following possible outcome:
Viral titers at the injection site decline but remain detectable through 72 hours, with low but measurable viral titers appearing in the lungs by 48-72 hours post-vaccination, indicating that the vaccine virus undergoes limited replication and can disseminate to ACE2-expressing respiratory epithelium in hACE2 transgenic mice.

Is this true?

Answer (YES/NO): NO